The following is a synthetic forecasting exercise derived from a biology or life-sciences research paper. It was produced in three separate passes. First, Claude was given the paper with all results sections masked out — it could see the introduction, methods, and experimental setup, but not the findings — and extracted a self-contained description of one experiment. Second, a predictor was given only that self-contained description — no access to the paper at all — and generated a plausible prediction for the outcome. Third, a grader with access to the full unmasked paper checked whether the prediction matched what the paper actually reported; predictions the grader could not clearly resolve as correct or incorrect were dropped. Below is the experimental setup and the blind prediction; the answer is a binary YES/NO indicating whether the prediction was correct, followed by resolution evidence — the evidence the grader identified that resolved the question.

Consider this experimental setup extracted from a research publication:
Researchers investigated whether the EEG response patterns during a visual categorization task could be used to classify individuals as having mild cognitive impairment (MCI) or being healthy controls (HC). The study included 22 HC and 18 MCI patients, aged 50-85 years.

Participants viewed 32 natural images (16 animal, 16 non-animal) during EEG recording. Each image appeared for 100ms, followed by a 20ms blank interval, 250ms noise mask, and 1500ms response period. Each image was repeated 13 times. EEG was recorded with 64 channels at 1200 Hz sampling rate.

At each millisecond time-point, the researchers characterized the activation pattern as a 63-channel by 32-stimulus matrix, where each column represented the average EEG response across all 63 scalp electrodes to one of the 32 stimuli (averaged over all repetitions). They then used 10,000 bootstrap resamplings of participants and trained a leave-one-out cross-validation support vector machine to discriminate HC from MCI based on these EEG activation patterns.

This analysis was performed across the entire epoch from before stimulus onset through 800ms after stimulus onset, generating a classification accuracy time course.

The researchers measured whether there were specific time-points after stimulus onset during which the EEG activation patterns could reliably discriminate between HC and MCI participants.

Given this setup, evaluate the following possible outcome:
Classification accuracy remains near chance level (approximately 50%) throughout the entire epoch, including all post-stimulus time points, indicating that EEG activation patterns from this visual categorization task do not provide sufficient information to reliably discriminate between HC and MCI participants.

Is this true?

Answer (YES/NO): NO